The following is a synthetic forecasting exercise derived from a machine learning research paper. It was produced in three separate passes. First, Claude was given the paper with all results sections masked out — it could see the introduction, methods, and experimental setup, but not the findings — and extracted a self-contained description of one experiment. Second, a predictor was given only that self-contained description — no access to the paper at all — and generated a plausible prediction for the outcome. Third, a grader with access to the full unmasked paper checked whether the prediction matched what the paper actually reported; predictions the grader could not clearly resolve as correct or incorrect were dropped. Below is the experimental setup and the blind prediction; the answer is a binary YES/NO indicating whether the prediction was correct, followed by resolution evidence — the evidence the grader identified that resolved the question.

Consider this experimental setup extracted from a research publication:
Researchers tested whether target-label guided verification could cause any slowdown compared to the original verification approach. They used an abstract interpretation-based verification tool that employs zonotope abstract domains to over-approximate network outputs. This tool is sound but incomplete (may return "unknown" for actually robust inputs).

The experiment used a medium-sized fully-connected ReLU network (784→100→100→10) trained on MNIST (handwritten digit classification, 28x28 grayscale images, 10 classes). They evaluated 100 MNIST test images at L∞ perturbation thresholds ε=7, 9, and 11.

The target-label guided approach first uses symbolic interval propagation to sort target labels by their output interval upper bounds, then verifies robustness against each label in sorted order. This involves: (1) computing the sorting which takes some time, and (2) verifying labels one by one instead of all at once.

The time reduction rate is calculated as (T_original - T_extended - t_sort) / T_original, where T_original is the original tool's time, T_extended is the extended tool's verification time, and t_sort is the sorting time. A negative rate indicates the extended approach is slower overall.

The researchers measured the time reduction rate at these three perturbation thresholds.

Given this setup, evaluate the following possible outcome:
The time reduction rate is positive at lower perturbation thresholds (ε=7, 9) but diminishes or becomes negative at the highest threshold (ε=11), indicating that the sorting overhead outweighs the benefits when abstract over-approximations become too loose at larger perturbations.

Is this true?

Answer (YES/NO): NO